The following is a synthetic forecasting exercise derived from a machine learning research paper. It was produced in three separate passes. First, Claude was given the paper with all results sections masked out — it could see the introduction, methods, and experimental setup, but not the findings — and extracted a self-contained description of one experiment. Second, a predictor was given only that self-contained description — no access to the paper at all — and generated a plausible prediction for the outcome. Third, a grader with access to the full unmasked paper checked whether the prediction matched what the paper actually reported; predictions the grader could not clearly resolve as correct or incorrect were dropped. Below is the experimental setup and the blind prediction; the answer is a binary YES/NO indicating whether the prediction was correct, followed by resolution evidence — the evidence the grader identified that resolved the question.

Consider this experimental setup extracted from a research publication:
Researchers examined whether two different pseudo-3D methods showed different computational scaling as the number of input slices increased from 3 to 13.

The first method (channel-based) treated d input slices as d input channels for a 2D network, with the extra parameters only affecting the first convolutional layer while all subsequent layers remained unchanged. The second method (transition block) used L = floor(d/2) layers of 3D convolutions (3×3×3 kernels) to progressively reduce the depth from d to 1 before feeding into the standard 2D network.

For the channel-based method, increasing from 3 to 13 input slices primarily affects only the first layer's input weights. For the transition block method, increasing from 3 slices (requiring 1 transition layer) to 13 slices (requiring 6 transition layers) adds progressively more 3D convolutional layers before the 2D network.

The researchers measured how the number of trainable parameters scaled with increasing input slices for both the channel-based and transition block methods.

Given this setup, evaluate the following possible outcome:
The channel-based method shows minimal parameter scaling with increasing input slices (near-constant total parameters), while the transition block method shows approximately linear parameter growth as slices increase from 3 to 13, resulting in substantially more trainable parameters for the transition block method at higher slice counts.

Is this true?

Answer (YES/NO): NO